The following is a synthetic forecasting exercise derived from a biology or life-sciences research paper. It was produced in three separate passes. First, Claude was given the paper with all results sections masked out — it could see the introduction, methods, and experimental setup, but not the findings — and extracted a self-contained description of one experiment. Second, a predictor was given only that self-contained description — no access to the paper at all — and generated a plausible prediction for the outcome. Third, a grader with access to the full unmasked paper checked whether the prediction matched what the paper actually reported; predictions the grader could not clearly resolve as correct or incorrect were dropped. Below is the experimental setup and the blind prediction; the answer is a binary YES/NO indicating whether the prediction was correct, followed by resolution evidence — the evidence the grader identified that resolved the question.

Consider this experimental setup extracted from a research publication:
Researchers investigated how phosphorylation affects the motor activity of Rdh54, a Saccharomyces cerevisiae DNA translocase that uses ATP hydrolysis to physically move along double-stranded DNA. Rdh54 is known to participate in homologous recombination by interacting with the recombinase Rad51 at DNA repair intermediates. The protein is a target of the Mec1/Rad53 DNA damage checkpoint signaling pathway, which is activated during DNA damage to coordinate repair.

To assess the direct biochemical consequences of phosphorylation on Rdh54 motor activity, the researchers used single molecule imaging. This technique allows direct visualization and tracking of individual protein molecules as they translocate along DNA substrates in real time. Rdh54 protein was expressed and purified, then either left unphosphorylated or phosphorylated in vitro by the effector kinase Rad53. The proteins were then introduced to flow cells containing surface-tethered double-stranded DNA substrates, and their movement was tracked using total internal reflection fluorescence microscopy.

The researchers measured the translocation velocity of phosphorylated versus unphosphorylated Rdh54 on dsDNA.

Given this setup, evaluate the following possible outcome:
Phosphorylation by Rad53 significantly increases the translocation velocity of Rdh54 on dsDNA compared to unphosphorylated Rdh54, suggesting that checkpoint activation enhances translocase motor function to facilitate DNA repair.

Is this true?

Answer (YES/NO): NO